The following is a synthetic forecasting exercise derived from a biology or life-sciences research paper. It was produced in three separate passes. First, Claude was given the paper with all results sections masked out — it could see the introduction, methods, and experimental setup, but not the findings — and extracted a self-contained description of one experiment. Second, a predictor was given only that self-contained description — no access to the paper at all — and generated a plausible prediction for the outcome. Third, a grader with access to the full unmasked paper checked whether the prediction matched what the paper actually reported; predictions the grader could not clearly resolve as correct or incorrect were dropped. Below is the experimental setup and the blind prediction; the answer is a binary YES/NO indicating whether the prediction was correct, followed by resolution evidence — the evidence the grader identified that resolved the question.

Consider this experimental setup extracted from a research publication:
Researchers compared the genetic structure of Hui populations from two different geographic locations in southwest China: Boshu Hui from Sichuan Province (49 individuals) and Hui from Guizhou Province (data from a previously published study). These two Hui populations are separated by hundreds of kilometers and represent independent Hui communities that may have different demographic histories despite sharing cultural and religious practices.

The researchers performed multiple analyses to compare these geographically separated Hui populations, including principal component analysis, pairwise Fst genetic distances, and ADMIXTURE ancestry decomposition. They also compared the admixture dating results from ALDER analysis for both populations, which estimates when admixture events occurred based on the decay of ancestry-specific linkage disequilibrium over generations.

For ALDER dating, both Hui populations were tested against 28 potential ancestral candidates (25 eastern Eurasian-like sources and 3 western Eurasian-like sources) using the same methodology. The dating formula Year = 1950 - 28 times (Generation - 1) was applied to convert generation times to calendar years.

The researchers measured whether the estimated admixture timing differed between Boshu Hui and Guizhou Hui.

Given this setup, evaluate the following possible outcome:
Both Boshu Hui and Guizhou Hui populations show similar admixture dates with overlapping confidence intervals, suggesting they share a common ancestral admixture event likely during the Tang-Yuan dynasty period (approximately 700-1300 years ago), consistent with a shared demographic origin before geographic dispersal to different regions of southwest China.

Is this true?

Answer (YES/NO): NO